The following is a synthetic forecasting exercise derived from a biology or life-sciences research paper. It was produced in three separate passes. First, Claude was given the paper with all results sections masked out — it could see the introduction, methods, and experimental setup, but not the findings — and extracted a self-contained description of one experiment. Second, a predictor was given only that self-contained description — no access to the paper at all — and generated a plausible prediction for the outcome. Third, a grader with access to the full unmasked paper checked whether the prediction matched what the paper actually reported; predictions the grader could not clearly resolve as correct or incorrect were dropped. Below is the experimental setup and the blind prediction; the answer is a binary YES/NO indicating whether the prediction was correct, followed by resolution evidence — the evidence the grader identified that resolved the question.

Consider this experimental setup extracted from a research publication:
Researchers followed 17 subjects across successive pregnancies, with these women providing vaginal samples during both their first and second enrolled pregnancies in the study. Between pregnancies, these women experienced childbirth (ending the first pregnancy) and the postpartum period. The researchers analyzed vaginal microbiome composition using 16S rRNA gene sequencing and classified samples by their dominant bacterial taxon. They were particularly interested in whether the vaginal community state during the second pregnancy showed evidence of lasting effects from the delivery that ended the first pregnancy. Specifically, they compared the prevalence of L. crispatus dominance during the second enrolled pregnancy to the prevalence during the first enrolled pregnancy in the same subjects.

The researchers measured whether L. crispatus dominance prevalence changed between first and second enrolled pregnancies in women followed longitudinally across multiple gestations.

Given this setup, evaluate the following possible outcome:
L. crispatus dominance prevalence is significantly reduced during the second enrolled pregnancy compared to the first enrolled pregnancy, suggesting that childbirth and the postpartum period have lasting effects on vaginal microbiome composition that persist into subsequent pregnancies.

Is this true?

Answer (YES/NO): YES